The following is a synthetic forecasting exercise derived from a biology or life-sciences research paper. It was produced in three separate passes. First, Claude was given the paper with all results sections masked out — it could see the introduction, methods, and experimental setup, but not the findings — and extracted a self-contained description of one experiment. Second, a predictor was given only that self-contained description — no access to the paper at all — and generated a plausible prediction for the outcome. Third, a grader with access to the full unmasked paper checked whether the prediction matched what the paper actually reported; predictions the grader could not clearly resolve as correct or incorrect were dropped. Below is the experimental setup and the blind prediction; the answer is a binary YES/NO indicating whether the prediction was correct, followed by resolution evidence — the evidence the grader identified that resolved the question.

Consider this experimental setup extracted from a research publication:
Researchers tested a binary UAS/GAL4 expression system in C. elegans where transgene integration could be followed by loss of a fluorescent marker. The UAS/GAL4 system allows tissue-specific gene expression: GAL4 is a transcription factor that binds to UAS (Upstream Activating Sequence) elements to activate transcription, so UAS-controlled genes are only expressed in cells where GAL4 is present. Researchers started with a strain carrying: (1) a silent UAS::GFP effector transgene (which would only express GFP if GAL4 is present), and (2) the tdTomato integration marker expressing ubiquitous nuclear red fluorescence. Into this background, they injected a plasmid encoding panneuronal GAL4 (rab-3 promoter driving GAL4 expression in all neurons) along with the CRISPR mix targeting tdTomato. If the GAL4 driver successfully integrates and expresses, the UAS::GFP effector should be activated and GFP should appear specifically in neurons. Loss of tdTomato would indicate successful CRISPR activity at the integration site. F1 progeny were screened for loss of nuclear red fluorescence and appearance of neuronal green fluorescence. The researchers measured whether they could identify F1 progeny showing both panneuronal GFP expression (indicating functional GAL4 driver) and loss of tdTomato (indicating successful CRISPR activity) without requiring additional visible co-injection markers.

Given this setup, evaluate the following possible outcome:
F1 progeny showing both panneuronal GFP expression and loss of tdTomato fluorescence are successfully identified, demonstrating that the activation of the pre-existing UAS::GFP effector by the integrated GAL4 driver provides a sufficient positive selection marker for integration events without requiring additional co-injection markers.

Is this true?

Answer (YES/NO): YES